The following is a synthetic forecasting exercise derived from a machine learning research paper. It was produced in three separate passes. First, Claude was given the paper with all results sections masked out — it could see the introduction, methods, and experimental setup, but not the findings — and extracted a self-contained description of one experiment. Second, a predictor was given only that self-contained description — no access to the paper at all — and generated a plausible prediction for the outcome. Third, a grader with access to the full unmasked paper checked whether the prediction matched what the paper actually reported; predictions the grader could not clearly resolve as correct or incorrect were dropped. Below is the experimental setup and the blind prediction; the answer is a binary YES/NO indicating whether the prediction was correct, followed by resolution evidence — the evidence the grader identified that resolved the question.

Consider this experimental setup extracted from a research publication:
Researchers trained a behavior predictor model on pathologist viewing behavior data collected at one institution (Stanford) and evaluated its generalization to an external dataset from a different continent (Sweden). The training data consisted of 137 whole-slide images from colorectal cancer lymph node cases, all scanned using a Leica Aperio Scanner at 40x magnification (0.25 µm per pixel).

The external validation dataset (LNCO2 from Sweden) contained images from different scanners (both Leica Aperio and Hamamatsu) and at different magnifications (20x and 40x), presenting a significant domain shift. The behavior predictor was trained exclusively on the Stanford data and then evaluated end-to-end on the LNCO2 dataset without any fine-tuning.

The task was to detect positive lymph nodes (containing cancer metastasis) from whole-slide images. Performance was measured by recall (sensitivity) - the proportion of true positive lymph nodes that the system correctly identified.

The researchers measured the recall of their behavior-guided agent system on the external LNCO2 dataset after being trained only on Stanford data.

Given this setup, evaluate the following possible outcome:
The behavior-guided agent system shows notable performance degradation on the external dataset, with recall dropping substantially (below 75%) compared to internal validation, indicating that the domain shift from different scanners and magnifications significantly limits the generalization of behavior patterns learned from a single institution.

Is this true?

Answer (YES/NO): NO